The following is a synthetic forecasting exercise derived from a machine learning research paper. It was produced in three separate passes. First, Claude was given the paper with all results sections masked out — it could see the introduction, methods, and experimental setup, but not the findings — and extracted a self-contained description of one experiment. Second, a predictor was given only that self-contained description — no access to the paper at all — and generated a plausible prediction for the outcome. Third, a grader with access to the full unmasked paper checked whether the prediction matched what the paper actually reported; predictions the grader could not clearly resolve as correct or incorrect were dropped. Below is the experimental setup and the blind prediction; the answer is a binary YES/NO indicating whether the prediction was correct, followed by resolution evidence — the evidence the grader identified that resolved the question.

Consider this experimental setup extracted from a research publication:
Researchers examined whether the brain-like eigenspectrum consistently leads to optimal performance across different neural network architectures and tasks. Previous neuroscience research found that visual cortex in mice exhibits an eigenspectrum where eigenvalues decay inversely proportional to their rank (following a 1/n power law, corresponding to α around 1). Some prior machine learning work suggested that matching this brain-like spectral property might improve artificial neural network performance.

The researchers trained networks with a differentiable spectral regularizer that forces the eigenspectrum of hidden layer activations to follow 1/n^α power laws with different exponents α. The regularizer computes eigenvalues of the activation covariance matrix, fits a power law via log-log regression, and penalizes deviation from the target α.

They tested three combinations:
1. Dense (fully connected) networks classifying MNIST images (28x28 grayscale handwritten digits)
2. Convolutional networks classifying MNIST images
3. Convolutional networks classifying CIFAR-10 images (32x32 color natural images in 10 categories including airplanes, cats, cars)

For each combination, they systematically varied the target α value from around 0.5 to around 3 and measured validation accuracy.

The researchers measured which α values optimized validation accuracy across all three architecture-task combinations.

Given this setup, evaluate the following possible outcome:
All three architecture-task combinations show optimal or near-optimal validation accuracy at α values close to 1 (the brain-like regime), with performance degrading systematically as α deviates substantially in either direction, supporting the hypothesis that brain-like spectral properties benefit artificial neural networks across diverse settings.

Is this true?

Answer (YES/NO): NO